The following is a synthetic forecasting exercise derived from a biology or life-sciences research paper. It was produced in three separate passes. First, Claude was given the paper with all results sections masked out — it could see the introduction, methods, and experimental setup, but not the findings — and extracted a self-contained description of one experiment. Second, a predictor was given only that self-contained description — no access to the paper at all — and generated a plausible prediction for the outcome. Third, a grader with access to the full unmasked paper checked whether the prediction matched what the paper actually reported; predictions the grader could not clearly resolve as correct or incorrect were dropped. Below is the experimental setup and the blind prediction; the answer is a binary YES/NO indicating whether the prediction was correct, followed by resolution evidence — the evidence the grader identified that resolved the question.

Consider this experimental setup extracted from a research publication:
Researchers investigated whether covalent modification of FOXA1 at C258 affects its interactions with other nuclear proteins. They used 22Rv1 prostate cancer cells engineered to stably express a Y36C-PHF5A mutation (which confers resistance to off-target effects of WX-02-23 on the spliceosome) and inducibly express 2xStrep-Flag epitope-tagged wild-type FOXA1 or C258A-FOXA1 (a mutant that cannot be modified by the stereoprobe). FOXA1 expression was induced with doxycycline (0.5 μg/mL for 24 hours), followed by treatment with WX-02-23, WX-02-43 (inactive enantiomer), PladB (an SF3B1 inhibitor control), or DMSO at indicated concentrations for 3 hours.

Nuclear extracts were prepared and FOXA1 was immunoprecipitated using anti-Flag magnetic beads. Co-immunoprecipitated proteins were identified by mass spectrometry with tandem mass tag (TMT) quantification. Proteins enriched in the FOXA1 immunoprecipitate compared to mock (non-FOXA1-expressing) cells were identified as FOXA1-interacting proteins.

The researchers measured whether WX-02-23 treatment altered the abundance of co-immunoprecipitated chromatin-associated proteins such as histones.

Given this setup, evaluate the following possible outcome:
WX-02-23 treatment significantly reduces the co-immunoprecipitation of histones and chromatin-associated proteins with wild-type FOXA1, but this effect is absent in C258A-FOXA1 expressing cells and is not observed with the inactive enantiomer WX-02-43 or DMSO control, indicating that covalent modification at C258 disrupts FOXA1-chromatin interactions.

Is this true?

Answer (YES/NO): NO